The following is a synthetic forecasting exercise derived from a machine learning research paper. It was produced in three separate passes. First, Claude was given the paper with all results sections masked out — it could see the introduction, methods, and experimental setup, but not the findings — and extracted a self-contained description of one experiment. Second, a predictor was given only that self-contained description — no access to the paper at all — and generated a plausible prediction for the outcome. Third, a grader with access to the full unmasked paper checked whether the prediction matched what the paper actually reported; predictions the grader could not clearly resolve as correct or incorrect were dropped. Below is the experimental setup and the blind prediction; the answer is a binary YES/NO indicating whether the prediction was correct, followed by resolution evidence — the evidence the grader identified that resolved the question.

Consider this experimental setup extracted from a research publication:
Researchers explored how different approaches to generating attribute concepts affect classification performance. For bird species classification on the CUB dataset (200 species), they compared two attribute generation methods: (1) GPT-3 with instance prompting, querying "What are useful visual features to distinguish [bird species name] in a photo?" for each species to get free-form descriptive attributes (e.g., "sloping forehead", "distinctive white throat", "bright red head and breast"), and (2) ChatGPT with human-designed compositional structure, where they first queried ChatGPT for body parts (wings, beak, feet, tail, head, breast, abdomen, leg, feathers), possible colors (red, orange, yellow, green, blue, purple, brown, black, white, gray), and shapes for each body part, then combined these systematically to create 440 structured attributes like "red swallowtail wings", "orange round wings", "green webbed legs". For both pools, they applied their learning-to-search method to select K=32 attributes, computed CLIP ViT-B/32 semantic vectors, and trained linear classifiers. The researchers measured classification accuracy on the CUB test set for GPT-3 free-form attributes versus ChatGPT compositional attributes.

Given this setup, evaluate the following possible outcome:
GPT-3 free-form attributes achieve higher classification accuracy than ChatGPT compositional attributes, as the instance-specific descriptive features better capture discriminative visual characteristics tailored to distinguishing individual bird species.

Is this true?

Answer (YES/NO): YES